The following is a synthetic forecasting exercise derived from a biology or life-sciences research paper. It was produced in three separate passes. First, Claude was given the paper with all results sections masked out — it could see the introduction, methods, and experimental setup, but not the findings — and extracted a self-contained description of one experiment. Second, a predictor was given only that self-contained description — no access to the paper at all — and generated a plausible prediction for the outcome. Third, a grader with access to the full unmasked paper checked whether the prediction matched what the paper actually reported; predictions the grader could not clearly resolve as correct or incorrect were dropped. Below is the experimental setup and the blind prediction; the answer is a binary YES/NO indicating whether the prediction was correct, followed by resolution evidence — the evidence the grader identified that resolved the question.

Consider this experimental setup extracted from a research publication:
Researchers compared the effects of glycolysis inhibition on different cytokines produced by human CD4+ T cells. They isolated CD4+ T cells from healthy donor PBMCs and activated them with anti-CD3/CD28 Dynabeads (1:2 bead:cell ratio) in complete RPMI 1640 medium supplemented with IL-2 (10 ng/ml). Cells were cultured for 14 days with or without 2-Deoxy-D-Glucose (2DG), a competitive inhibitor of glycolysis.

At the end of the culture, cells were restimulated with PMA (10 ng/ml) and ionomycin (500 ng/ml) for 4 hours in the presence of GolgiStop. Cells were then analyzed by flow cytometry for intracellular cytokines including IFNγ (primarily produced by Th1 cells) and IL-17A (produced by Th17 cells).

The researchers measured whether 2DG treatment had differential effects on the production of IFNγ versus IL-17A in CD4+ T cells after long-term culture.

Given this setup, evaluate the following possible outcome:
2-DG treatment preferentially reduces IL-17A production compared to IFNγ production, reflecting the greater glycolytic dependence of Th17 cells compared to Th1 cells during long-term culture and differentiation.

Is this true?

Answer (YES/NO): NO